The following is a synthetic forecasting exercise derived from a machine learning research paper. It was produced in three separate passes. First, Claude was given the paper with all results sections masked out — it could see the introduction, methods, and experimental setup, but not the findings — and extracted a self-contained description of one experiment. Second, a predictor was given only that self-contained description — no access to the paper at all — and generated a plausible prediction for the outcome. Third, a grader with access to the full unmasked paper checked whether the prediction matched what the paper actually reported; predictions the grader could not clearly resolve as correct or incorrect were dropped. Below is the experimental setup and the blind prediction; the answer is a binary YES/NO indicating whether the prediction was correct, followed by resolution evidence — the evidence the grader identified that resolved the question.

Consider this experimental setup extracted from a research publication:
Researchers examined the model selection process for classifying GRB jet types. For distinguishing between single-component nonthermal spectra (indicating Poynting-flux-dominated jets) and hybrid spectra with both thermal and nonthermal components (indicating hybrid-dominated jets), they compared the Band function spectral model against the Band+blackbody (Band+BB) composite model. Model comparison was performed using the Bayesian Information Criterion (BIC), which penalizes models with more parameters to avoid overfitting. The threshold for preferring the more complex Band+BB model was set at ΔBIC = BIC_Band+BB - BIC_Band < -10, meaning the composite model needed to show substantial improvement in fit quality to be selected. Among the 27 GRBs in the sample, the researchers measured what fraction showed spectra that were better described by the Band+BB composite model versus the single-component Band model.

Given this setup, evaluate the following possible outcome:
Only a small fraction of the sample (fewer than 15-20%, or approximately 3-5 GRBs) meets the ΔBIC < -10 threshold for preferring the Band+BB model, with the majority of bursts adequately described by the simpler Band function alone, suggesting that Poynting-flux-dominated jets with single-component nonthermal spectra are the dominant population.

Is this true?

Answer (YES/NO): NO